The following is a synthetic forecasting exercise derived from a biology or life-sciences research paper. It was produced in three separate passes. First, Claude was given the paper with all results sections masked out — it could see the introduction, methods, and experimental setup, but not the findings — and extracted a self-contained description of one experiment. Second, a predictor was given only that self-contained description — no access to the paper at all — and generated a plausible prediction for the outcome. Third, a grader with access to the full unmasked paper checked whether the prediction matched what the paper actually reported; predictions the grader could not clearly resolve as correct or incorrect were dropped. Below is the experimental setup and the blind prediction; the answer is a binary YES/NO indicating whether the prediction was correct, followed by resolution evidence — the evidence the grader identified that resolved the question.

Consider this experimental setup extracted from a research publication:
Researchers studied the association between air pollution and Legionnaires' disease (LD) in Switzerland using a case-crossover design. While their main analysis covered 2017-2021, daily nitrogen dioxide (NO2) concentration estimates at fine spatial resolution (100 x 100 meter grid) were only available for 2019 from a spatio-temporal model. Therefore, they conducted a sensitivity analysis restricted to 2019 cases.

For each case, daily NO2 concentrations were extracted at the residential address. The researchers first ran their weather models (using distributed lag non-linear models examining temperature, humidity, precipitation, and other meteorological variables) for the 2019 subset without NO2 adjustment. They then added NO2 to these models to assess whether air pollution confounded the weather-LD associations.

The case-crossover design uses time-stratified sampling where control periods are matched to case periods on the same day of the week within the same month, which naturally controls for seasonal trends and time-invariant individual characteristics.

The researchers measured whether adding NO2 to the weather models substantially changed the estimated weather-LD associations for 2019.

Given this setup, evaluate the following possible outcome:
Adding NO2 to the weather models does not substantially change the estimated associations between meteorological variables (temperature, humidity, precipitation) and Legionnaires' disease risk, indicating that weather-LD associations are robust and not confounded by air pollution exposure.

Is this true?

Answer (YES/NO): YES